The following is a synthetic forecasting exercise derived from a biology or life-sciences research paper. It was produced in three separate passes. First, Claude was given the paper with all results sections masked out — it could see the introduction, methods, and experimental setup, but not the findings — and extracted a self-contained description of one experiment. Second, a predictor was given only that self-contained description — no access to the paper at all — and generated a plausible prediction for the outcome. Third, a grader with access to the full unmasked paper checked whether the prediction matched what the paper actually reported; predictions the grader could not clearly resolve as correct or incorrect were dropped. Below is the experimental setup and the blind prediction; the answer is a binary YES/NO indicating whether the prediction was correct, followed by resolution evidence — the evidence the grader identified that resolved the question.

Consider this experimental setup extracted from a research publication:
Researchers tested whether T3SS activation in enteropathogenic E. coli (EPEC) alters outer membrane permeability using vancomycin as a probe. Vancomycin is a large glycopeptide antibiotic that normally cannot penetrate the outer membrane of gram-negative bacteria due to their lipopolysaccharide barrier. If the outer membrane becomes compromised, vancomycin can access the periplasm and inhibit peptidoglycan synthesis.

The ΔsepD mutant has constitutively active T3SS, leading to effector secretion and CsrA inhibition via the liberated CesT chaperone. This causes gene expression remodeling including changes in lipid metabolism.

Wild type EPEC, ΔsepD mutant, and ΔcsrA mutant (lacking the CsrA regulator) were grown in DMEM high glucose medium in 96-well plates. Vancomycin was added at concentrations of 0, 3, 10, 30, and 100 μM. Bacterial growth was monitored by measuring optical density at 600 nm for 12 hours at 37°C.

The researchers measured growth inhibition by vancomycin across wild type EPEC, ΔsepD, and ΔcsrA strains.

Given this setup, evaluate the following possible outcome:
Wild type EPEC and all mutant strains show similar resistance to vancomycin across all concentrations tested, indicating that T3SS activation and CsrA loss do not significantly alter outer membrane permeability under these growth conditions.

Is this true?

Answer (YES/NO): NO